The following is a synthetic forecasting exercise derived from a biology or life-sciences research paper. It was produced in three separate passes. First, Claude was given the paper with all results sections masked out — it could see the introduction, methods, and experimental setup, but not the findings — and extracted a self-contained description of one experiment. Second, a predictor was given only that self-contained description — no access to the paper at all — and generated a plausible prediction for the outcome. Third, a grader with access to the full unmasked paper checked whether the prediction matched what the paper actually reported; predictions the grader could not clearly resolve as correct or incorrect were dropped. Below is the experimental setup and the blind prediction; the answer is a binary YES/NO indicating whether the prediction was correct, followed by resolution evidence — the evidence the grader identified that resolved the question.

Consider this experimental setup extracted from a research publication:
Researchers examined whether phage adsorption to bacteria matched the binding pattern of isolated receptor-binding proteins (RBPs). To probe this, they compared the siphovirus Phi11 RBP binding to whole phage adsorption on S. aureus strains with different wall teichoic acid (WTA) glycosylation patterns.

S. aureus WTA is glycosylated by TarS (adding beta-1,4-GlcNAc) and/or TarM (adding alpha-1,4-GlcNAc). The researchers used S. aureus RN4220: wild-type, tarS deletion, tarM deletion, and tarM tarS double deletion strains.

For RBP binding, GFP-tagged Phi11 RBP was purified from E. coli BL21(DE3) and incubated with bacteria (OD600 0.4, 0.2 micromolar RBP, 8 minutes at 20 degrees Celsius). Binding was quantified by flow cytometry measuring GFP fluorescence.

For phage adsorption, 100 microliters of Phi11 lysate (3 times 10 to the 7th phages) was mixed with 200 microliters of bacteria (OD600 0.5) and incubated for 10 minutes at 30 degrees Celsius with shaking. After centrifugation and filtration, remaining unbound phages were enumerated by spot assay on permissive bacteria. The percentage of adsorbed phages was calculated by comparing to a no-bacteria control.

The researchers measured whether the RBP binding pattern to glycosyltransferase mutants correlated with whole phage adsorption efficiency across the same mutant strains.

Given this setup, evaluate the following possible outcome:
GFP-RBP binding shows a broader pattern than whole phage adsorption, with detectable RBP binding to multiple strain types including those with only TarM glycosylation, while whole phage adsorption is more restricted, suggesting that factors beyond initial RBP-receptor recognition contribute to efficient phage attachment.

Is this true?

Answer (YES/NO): NO